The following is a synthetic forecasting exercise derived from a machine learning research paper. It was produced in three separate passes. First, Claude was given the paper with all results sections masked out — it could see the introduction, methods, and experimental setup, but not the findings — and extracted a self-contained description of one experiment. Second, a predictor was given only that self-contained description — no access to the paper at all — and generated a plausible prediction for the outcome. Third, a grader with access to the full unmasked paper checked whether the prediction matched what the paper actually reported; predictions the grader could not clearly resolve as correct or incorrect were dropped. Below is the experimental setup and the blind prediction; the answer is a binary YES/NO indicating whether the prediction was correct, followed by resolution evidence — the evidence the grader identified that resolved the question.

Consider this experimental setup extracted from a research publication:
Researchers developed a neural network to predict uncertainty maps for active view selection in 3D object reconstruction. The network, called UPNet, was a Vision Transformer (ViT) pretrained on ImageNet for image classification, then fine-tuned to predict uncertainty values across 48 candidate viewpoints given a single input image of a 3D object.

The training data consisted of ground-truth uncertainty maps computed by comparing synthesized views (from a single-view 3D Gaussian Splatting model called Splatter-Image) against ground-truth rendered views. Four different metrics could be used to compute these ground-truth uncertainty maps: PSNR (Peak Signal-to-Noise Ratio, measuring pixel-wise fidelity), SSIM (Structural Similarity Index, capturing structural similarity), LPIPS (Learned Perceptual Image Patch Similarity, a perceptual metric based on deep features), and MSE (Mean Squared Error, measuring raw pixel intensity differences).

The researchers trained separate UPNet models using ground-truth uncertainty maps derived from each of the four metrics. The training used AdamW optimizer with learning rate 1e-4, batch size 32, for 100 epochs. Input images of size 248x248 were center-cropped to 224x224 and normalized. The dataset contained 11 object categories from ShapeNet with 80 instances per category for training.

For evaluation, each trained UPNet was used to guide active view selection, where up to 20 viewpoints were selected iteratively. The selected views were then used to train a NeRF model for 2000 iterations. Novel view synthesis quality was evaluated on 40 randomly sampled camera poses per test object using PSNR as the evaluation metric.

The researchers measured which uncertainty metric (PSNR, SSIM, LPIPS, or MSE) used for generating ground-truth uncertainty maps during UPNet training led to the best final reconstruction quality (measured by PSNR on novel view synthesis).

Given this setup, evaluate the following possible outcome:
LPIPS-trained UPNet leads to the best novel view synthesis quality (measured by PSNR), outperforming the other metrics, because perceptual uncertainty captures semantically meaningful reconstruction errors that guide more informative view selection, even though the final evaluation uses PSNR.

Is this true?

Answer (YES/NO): NO